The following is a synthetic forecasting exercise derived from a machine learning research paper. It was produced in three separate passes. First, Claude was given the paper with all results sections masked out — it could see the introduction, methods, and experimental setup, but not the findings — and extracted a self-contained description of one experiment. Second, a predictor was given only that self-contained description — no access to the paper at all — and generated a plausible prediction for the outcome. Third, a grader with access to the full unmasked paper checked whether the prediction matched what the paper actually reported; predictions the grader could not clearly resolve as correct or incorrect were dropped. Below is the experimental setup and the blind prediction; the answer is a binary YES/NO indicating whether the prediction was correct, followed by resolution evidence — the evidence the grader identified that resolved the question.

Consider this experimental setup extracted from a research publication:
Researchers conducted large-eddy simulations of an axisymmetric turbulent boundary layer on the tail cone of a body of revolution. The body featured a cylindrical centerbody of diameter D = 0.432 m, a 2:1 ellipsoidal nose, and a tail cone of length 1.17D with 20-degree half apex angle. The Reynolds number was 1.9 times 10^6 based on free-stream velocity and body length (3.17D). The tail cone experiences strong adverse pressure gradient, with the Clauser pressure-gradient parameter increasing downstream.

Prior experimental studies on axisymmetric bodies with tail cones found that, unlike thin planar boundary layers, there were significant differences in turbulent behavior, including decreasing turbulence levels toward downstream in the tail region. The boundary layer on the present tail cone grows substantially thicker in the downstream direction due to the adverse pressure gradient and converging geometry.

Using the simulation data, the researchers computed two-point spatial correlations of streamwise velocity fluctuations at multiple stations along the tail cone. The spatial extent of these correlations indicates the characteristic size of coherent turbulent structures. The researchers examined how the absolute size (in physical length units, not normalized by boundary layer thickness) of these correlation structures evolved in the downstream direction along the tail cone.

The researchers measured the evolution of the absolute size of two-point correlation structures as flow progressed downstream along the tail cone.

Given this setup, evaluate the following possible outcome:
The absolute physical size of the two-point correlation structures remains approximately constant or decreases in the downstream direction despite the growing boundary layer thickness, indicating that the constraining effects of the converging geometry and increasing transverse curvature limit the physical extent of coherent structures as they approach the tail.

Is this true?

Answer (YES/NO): NO